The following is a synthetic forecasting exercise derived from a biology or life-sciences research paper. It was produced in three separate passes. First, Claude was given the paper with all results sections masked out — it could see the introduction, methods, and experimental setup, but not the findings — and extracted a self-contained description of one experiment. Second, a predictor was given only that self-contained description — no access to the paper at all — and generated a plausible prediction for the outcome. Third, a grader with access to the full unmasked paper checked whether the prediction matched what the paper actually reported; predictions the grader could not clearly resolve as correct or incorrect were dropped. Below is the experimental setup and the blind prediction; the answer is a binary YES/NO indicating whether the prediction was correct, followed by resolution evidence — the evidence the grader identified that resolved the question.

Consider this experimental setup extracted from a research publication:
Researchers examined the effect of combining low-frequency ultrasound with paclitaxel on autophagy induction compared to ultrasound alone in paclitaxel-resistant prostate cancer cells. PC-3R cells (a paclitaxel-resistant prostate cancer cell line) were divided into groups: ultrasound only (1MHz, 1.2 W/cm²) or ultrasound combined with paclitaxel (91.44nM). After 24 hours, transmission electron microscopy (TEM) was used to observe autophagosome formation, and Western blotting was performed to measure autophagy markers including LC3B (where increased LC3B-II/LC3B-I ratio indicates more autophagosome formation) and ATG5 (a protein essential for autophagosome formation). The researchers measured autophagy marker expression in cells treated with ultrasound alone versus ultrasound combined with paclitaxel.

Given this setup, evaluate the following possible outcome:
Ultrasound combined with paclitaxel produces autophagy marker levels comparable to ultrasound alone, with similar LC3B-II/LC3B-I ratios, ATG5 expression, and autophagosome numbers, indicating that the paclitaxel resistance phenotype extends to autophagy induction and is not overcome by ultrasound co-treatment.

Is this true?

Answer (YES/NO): NO